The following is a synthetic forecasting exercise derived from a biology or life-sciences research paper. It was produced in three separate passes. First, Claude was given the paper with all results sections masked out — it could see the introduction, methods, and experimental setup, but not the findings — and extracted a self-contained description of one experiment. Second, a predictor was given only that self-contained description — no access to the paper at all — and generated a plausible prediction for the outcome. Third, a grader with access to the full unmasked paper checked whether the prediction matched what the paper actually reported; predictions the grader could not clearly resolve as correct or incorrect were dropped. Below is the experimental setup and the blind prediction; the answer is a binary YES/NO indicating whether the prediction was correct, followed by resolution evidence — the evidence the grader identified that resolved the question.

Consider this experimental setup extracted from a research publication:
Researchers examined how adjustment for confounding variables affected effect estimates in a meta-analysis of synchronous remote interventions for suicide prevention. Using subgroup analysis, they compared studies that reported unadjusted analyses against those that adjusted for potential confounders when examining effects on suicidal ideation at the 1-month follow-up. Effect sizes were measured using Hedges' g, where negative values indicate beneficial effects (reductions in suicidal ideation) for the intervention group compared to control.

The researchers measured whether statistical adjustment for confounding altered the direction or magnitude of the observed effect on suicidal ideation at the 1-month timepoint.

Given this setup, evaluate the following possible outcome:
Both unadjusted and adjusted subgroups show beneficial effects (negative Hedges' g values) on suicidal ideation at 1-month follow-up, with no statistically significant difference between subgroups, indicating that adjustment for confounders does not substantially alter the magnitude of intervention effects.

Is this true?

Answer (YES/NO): NO